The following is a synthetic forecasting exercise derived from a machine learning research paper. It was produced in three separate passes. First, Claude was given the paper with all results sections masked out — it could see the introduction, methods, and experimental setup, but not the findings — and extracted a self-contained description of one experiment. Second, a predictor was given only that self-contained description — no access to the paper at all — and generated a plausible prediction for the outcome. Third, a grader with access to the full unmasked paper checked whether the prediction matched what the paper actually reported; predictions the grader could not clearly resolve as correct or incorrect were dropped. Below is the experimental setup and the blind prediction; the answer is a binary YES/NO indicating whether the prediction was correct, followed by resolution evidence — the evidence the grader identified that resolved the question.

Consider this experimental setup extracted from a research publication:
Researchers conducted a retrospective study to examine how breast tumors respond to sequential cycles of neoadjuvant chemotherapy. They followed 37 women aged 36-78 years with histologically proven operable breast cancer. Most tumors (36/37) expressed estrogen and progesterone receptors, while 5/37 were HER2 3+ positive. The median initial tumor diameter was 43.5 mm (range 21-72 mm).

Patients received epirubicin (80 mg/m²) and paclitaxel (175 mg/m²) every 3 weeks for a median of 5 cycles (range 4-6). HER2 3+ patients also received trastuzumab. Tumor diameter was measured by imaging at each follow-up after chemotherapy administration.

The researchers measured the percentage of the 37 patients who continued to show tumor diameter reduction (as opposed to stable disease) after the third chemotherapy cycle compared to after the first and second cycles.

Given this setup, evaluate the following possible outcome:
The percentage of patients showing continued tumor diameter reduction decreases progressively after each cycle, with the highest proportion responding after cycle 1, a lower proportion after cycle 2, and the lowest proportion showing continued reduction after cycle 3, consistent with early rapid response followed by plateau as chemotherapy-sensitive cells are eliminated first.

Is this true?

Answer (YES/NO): NO